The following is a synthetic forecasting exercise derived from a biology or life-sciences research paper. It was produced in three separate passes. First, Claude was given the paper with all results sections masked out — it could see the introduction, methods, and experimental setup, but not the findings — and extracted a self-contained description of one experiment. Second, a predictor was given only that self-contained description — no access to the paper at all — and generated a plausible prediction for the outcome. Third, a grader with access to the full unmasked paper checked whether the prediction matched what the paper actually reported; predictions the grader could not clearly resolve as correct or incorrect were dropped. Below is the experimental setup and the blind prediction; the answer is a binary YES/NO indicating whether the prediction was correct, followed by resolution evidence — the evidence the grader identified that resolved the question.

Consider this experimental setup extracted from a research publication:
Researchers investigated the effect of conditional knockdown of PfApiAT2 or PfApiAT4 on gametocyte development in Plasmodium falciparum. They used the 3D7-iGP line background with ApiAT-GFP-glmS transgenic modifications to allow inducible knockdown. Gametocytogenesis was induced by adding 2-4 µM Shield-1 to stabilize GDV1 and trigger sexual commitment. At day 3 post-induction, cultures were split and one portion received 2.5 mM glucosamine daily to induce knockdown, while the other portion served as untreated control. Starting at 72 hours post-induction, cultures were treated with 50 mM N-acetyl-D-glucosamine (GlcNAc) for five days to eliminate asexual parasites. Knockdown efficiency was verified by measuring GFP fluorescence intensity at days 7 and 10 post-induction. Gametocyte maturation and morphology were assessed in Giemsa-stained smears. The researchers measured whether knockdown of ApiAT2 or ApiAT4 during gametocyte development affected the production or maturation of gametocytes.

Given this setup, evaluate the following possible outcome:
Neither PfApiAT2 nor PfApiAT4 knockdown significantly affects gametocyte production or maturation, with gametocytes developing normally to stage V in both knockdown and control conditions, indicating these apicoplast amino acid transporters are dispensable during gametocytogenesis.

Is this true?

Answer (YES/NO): NO